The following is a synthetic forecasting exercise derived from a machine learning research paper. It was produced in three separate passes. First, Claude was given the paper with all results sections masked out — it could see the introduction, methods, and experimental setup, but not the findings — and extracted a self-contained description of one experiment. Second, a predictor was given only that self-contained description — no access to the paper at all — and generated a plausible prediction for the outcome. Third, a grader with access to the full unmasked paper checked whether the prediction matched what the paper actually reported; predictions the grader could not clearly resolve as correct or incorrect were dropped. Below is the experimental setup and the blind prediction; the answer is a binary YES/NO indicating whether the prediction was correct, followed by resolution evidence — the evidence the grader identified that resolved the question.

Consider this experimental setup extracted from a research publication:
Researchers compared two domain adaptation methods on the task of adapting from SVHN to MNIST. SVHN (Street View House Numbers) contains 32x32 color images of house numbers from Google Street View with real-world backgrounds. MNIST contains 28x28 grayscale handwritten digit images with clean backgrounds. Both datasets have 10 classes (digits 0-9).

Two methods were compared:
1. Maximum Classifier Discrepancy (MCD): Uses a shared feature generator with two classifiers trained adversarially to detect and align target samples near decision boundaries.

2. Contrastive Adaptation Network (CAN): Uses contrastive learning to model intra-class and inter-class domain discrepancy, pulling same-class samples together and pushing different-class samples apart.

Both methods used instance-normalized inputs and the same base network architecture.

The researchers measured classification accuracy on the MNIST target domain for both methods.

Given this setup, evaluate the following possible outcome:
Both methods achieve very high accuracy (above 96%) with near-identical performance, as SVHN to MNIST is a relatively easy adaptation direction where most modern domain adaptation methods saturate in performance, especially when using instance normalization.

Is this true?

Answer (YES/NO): NO